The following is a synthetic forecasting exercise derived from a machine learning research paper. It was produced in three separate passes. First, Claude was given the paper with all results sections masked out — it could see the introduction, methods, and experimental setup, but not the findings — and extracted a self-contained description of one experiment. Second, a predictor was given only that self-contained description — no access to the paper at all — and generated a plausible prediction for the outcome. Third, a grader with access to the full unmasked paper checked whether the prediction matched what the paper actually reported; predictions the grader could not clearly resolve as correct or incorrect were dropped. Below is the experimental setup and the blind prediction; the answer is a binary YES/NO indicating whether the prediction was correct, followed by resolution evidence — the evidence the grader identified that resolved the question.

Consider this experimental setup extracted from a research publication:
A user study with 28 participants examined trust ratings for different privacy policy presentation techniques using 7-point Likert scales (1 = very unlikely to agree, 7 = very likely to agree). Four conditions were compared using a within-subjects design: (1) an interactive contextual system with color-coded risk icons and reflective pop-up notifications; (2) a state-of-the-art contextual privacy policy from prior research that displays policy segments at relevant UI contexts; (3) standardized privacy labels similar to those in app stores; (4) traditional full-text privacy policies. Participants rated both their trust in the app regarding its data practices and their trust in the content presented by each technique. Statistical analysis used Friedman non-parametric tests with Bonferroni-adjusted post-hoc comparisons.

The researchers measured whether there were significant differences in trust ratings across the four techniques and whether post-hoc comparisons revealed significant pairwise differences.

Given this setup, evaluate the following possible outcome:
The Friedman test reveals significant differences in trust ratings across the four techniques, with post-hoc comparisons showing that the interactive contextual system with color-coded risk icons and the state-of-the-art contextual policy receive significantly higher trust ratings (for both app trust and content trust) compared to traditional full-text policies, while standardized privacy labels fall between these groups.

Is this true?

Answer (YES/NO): NO